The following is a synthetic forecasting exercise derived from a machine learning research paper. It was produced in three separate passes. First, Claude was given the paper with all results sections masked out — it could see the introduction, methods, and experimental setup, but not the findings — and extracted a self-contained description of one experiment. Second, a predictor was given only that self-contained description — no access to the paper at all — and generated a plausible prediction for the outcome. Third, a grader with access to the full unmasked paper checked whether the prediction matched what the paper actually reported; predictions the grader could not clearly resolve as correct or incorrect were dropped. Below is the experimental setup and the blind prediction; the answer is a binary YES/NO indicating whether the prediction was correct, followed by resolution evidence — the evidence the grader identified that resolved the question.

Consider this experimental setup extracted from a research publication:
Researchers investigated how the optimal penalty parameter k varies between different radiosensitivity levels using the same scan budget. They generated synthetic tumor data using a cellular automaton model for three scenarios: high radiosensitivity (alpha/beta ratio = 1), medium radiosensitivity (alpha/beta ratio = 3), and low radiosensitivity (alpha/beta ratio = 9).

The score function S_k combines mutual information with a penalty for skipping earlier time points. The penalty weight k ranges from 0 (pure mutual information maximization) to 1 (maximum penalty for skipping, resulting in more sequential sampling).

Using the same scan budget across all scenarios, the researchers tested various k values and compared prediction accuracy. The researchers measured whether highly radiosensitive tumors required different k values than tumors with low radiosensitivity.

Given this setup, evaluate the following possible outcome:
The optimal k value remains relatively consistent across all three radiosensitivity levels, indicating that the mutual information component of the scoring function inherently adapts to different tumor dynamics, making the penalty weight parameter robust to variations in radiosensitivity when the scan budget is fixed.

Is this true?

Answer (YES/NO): NO